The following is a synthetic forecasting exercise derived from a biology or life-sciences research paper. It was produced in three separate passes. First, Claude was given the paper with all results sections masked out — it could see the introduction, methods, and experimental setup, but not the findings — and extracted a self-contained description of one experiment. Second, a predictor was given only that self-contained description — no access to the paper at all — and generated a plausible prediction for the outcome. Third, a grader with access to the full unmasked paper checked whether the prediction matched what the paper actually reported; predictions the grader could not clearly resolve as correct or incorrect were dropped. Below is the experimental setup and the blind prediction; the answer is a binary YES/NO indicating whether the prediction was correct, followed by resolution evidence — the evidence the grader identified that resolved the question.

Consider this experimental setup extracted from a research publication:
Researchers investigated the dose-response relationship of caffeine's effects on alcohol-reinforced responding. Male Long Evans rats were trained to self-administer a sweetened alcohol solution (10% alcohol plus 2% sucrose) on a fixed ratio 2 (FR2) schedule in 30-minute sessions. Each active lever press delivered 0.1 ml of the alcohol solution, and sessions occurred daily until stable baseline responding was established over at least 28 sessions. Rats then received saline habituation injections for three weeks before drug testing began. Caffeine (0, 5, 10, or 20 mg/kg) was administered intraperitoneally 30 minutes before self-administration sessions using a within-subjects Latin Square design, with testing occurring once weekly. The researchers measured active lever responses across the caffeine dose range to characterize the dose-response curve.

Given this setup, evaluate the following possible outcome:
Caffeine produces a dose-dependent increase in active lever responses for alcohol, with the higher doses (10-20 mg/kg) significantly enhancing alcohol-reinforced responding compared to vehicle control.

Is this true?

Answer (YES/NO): NO